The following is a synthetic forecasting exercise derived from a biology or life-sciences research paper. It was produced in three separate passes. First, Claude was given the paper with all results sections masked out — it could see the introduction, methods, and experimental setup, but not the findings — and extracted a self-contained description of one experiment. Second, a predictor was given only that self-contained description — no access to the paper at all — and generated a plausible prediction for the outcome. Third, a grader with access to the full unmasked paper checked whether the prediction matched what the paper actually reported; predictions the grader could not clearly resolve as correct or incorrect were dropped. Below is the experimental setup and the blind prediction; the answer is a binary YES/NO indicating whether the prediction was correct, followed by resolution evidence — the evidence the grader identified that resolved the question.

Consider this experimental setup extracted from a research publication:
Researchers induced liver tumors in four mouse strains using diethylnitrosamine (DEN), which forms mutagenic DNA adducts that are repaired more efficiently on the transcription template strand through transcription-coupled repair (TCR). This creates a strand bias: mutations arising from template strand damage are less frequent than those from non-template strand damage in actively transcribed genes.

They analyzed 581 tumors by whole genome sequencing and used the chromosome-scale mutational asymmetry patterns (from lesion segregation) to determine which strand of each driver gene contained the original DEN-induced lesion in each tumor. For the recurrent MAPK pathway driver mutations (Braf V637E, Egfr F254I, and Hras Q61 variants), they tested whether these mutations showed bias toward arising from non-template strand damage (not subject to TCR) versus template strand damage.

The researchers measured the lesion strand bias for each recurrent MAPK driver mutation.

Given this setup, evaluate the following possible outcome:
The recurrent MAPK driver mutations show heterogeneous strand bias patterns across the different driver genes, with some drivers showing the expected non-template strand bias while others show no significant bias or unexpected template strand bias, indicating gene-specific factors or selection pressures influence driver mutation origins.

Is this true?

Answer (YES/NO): NO